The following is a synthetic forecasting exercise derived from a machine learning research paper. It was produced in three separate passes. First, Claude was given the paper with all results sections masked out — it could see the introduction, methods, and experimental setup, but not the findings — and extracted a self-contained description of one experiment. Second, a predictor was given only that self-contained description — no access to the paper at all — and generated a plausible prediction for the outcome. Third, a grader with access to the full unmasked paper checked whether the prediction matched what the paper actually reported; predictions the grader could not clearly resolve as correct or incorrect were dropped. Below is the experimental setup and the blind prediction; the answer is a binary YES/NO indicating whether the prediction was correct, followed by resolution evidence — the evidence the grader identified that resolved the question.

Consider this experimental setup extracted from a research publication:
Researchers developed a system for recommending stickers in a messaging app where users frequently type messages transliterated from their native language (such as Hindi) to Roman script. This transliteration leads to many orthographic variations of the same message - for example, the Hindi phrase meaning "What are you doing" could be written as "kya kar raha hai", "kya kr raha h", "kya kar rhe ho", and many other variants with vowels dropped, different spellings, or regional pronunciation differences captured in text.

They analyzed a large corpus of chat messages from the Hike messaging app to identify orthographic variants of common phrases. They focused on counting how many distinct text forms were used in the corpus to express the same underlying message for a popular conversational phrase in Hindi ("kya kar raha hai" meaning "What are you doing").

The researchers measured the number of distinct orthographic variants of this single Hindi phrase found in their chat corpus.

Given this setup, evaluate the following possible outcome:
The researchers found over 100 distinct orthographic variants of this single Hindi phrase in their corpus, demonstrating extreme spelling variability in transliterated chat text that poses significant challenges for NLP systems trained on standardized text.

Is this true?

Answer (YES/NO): YES